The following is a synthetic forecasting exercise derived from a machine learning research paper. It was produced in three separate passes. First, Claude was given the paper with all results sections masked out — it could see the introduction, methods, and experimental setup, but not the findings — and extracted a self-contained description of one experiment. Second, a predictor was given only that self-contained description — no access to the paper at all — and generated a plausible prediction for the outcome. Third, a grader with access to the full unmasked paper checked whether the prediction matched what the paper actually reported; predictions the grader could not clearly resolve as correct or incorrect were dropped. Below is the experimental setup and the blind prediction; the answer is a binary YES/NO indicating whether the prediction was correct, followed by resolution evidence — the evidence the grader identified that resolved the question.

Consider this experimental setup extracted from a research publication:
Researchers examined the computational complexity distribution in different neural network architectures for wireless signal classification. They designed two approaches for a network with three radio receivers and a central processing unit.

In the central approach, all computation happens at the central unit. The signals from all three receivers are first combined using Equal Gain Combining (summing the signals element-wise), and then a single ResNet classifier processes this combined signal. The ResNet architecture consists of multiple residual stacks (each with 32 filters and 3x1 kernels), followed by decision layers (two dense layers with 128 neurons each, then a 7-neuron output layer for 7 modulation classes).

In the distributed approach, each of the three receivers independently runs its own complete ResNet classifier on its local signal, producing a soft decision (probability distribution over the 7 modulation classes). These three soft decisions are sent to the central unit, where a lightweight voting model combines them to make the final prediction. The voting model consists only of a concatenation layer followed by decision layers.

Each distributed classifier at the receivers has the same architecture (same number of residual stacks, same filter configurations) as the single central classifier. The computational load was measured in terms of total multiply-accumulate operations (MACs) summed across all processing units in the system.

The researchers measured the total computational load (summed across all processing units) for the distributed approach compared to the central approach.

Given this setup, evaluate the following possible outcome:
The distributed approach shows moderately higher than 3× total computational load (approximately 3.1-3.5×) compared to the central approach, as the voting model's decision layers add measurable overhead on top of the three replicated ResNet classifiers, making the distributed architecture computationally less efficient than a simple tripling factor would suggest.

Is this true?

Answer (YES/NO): NO